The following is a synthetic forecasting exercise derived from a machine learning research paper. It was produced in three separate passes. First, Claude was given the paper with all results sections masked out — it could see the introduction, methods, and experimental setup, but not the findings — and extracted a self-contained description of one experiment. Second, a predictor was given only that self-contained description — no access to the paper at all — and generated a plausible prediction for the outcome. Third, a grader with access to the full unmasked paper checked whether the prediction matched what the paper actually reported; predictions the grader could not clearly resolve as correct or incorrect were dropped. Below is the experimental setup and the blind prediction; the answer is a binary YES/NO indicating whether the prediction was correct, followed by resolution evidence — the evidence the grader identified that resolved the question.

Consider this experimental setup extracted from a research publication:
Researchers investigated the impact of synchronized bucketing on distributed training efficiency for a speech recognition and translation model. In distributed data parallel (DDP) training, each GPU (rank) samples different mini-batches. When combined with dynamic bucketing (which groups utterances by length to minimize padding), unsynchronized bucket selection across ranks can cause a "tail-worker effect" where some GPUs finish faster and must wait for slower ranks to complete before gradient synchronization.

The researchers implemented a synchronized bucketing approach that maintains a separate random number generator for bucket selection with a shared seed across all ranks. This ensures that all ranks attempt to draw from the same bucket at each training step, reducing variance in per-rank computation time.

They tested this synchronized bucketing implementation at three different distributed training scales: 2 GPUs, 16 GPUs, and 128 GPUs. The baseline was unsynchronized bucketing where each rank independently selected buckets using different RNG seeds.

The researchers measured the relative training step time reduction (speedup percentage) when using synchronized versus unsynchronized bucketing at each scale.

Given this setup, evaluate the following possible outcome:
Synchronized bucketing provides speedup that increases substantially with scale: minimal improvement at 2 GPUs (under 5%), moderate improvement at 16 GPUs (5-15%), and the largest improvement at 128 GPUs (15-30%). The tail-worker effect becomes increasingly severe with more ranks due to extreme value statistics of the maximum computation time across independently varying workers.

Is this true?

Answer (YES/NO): NO